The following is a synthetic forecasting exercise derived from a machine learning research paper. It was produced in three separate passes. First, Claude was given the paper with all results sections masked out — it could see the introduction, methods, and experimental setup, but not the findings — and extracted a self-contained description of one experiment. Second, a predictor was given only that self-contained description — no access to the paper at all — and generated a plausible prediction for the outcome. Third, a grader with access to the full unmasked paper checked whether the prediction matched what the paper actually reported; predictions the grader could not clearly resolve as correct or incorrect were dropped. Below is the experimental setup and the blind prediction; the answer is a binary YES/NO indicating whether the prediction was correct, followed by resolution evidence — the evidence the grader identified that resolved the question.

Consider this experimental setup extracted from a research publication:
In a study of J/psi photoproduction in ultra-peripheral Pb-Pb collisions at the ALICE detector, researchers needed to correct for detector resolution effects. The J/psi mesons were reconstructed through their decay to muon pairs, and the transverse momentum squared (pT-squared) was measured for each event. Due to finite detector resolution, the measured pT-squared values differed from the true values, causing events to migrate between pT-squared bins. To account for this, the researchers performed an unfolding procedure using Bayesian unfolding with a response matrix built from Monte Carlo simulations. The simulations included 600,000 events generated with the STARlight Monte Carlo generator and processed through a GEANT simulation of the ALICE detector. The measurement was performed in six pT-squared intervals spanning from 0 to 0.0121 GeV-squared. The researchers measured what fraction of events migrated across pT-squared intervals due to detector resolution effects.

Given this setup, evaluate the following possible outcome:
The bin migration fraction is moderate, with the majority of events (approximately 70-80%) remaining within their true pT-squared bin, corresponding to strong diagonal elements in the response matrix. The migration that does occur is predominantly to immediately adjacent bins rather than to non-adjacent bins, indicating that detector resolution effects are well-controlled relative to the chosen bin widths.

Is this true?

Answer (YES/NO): NO